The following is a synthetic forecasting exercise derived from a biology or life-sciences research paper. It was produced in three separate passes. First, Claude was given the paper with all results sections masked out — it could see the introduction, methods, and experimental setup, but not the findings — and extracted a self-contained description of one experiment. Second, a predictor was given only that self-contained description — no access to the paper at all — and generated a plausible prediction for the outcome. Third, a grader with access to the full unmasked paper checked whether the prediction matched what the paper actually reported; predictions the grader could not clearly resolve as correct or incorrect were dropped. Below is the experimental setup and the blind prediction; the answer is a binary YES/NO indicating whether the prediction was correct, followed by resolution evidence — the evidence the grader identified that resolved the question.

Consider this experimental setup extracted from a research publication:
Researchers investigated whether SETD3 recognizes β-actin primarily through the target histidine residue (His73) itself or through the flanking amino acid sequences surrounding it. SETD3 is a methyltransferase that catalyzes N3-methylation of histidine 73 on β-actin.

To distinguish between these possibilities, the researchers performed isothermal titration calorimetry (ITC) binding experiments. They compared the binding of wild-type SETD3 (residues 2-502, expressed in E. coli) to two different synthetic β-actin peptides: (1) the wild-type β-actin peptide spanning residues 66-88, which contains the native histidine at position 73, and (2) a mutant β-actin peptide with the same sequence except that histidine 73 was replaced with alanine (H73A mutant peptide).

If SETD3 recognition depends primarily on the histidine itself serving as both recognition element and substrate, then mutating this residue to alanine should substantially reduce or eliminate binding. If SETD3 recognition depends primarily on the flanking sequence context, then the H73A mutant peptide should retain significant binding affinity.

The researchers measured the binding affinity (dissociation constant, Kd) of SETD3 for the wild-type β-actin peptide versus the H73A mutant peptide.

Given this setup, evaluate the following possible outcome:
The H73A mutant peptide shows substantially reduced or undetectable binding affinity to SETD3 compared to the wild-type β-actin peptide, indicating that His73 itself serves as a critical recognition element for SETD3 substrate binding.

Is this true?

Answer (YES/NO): NO